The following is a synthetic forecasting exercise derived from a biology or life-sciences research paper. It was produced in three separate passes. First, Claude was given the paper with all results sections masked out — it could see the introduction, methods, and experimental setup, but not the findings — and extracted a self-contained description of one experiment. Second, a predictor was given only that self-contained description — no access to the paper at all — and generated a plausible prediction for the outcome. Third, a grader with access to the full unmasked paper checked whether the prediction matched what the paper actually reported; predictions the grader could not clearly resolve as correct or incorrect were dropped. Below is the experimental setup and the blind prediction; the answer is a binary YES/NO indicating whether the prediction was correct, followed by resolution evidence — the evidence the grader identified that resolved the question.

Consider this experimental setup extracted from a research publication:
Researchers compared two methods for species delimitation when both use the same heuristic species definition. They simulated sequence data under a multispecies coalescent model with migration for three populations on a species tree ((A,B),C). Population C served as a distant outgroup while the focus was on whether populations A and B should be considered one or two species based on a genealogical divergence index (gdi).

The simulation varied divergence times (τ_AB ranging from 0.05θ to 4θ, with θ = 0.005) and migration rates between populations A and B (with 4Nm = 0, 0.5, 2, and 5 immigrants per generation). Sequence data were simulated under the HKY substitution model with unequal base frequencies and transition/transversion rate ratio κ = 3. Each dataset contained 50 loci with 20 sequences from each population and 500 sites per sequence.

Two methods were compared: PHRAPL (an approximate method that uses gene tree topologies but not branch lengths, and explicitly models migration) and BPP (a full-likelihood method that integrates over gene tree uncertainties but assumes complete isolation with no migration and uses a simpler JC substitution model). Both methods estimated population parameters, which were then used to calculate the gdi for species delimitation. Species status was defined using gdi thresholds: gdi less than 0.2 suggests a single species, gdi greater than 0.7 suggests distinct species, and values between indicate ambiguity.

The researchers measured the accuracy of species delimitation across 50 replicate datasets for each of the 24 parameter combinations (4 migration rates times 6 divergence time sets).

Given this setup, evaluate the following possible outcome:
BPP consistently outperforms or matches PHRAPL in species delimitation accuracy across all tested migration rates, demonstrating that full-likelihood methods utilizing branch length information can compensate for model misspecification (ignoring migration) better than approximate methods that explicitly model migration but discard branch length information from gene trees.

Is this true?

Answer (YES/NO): YES